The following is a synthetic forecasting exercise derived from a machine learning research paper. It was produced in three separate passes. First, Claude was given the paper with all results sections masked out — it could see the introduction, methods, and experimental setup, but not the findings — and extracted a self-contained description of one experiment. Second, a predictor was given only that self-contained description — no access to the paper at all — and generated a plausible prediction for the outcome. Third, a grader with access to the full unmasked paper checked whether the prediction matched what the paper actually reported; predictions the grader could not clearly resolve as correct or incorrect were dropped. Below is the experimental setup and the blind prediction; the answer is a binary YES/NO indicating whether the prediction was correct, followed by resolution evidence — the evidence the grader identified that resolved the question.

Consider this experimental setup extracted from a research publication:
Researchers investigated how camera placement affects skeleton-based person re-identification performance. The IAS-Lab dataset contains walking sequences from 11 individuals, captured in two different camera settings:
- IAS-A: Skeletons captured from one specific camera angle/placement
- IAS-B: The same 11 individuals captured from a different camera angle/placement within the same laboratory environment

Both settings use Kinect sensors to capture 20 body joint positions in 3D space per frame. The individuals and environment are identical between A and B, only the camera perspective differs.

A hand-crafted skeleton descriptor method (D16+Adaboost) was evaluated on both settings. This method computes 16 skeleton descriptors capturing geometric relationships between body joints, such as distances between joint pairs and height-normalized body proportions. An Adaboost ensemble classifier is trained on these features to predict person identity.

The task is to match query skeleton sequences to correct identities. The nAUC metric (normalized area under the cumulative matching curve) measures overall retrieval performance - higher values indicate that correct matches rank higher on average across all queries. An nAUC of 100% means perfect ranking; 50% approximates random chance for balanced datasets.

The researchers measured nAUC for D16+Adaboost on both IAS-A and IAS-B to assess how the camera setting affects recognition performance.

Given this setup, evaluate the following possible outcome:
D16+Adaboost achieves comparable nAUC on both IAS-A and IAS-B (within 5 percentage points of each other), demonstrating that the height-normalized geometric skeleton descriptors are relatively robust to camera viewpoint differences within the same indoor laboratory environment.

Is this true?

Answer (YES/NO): NO